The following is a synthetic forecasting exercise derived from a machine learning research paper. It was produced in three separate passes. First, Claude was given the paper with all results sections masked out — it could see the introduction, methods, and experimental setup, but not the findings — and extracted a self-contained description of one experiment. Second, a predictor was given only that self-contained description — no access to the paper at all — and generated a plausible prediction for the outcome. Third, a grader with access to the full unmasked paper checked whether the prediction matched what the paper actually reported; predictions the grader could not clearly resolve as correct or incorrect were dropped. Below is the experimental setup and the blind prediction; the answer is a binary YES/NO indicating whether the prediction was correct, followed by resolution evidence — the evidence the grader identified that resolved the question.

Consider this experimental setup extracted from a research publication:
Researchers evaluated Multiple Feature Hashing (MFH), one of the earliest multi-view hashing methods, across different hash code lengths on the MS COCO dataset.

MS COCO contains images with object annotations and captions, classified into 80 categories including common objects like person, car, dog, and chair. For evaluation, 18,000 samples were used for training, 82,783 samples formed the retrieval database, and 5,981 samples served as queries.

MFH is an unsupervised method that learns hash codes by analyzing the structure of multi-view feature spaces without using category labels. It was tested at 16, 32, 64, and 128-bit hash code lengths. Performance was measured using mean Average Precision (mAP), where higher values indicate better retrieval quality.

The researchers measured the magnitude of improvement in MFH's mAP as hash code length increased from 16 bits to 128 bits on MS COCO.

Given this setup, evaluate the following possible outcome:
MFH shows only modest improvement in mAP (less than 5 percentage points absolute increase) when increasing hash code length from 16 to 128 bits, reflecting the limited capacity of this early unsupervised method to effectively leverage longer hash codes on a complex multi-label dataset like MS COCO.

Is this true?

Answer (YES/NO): YES